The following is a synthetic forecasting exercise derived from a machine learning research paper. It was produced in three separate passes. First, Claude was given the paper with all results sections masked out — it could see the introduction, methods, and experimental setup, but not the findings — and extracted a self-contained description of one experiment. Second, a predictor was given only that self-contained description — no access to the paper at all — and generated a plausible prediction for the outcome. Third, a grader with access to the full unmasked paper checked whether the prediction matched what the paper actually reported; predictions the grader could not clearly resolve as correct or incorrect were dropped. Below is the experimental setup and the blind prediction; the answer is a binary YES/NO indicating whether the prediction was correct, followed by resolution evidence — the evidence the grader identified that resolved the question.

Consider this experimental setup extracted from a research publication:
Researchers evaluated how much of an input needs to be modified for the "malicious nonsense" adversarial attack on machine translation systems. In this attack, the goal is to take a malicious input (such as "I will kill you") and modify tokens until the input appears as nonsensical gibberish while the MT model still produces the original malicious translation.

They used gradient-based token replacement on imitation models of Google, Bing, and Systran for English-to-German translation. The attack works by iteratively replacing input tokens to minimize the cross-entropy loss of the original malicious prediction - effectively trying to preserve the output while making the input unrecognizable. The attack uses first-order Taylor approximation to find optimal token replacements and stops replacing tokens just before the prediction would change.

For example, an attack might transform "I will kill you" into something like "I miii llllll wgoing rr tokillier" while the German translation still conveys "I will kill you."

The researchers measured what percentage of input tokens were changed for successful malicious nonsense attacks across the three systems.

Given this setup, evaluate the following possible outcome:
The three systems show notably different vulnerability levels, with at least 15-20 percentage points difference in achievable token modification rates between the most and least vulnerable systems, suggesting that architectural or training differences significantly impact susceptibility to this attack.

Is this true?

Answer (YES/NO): NO